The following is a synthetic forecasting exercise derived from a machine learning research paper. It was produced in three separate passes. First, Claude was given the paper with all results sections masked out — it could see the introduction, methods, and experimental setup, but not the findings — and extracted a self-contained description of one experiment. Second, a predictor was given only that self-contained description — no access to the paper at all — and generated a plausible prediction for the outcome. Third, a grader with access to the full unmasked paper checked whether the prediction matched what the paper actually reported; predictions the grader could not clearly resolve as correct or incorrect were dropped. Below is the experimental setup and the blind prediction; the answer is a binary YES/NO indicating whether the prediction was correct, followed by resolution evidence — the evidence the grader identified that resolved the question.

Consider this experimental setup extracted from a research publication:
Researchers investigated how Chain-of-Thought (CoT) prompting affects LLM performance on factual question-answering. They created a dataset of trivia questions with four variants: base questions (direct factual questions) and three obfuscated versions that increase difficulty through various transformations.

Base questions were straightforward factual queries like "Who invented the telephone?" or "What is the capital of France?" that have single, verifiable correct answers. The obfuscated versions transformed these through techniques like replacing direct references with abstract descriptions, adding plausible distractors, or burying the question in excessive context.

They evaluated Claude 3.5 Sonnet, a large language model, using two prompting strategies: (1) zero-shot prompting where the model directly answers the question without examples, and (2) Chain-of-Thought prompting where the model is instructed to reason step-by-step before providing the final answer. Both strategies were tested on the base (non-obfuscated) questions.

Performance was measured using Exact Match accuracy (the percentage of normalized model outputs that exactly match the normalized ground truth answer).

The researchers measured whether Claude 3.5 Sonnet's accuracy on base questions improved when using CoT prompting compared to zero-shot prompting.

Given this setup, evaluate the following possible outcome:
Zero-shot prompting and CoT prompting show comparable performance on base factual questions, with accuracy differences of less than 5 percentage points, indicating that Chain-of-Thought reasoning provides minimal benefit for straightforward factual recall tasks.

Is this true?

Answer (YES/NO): NO